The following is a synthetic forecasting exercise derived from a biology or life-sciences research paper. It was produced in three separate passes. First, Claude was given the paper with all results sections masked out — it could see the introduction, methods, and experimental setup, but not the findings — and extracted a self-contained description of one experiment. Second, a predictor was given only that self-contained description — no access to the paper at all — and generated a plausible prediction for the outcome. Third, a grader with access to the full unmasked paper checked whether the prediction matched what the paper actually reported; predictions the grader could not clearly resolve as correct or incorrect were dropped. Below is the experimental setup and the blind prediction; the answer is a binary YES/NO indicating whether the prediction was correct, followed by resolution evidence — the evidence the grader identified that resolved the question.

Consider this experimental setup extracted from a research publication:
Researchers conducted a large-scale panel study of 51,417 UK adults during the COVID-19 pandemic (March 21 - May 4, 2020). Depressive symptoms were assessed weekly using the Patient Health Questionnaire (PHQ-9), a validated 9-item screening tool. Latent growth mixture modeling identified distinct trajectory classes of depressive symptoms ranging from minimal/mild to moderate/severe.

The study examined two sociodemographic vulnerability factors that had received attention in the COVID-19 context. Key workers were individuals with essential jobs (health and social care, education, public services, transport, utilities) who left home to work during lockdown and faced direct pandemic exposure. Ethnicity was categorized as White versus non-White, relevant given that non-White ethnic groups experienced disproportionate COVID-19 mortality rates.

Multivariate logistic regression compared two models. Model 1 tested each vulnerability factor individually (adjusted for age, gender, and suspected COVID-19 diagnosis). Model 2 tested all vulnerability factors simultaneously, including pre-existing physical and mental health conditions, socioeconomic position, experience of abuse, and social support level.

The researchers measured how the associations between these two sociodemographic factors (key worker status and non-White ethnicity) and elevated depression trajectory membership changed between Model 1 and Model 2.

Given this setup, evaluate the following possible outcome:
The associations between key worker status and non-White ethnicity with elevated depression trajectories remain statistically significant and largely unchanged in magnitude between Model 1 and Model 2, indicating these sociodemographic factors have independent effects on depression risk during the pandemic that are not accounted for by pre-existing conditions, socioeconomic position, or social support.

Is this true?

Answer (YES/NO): NO